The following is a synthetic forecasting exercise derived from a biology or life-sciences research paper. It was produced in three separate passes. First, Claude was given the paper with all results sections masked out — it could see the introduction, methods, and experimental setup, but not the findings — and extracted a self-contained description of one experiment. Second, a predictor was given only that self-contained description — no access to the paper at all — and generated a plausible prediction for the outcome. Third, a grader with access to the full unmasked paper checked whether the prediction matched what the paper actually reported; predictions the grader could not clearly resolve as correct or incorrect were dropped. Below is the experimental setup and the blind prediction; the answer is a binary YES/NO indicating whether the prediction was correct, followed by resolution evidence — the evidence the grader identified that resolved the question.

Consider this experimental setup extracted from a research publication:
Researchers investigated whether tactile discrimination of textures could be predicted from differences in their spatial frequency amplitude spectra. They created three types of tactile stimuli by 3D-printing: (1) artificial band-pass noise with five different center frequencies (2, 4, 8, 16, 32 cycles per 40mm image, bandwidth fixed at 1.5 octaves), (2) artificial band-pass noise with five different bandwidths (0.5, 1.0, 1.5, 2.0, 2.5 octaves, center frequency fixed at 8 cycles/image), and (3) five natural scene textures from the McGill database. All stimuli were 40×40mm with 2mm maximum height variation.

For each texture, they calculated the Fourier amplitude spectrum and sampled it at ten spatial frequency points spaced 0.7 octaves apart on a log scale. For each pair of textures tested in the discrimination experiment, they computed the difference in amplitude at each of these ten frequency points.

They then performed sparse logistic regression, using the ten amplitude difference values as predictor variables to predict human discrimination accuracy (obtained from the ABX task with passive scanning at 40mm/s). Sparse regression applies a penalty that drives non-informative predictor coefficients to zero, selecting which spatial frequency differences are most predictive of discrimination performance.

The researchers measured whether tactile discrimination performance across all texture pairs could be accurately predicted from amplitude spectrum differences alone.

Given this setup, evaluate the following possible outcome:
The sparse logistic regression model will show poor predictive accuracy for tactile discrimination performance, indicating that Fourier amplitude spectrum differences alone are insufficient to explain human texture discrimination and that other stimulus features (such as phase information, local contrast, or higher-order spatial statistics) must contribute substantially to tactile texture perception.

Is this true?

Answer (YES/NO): NO